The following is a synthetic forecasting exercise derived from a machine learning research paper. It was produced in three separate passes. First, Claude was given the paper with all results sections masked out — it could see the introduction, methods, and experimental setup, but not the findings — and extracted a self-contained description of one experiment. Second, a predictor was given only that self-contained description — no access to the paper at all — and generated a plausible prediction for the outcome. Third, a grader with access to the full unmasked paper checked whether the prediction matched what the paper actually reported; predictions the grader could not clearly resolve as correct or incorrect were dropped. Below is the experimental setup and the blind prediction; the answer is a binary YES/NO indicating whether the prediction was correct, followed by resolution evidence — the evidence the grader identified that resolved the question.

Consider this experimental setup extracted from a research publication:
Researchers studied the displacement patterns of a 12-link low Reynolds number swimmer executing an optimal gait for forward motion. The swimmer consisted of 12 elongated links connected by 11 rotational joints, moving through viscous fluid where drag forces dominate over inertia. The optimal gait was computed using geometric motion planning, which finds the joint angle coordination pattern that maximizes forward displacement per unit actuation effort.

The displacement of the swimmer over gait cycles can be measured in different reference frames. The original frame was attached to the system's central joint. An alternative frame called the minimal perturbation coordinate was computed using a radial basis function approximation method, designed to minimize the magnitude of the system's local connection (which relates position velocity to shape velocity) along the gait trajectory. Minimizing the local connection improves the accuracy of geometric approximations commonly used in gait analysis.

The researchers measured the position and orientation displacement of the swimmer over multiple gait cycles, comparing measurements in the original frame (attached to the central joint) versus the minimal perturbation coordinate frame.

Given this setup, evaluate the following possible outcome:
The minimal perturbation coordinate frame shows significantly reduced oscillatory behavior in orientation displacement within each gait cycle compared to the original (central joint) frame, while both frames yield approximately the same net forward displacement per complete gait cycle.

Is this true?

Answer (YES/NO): YES